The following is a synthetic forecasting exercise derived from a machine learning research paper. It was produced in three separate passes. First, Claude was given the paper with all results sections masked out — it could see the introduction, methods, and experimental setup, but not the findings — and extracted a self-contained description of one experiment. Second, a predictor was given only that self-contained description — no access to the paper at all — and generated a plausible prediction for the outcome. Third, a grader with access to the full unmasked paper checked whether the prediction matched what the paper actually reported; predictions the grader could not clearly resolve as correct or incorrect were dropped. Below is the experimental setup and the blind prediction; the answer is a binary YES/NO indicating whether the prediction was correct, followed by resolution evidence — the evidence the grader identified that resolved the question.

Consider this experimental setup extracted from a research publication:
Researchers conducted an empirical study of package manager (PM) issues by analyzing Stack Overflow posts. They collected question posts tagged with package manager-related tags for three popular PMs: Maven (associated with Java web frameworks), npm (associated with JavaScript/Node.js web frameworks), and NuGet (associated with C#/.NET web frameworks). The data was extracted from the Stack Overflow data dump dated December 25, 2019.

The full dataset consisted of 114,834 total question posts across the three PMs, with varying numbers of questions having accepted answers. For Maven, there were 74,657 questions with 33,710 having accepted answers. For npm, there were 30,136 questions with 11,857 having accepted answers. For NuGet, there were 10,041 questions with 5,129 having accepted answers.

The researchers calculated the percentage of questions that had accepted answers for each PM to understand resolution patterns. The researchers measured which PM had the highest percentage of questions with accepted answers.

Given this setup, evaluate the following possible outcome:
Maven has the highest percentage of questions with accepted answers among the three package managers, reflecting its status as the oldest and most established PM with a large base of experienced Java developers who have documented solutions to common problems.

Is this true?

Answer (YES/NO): NO